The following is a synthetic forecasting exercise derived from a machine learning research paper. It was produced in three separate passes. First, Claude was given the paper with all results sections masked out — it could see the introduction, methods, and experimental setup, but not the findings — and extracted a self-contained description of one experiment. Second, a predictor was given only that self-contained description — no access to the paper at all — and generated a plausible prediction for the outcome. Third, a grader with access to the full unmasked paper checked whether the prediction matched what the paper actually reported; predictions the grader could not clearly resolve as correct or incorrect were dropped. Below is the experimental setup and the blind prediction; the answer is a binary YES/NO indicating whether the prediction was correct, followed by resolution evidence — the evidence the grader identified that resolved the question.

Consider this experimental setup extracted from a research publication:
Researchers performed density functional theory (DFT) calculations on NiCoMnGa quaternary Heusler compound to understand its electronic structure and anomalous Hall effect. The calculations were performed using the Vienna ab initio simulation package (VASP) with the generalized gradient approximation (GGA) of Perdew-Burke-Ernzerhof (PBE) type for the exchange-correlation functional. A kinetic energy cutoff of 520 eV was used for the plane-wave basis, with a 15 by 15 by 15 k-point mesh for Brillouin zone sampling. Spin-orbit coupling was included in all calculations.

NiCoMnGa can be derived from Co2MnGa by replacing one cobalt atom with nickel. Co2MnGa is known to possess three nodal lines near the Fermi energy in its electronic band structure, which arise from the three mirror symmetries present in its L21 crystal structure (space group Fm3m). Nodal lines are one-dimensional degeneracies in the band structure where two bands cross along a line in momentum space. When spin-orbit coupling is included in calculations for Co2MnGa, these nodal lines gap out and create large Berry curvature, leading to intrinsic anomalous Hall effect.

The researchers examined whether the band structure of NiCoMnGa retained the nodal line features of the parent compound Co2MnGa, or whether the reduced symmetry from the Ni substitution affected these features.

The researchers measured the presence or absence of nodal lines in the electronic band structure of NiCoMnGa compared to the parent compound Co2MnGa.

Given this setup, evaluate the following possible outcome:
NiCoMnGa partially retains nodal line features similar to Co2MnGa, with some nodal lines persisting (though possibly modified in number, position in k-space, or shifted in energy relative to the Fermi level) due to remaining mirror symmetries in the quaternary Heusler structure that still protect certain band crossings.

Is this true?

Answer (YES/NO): NO